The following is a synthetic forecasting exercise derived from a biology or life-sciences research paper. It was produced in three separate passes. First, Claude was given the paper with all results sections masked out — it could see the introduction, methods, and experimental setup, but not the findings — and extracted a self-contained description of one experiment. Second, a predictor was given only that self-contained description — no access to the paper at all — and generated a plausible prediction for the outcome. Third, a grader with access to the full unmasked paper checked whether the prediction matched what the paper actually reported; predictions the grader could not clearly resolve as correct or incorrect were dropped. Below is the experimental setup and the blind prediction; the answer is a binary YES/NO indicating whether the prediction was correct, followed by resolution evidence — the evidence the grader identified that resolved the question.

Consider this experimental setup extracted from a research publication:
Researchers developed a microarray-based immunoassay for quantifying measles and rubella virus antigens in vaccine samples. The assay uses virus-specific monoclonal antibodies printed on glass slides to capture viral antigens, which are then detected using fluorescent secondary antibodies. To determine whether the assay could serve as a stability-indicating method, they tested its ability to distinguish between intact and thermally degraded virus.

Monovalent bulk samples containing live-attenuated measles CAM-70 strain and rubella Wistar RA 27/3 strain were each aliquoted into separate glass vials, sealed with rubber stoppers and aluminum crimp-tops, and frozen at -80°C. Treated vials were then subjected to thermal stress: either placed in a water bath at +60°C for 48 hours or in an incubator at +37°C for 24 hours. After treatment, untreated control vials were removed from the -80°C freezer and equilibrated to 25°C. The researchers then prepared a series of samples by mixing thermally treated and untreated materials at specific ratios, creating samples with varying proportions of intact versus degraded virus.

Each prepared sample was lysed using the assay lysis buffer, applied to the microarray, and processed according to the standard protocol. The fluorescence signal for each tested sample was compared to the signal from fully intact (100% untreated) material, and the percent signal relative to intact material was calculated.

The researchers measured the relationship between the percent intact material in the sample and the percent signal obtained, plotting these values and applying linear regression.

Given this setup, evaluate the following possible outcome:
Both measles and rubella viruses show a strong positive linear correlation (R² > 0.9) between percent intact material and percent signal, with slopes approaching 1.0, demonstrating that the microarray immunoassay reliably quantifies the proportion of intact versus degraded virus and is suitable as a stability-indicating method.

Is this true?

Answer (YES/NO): NO